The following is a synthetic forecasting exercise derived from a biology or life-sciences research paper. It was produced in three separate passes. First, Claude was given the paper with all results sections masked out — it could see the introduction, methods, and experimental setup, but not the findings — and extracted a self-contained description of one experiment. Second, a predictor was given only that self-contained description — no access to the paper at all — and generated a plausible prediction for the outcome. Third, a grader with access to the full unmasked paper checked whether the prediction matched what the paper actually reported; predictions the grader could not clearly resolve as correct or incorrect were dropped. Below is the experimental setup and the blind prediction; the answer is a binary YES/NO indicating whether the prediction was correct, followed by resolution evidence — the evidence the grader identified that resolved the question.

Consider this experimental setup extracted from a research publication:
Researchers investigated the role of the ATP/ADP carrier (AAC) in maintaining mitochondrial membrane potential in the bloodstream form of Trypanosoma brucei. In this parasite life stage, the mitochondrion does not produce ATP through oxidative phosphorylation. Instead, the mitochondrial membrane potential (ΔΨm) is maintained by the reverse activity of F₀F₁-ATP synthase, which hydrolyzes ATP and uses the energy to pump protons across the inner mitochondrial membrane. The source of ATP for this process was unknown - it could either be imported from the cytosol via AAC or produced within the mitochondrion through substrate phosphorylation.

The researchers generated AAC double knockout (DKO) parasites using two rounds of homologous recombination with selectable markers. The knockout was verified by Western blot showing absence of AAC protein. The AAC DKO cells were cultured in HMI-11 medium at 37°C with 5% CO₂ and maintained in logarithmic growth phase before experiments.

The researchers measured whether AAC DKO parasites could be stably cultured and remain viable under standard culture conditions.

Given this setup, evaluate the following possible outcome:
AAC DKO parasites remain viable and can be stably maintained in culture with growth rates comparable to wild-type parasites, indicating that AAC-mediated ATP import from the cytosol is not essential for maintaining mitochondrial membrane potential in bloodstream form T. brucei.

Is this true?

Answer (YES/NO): YES